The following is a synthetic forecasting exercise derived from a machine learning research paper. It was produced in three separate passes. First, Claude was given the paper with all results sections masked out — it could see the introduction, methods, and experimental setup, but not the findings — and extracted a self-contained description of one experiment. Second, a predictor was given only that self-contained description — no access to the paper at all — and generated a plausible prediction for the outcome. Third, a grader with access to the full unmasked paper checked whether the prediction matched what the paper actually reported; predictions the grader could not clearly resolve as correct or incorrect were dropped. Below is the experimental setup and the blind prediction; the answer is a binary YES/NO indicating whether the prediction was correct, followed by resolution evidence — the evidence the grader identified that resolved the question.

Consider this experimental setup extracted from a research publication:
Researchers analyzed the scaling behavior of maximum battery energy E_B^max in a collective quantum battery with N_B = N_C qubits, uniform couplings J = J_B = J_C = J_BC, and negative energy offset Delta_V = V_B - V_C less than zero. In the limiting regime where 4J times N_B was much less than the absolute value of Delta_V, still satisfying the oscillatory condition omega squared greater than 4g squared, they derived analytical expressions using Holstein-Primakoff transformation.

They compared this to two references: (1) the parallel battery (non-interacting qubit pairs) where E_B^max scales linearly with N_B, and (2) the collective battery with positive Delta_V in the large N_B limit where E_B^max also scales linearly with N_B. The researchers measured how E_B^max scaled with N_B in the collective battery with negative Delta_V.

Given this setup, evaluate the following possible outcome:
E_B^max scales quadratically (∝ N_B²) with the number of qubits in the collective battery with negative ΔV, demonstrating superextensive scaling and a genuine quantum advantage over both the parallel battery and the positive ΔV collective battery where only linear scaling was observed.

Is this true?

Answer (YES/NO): YES